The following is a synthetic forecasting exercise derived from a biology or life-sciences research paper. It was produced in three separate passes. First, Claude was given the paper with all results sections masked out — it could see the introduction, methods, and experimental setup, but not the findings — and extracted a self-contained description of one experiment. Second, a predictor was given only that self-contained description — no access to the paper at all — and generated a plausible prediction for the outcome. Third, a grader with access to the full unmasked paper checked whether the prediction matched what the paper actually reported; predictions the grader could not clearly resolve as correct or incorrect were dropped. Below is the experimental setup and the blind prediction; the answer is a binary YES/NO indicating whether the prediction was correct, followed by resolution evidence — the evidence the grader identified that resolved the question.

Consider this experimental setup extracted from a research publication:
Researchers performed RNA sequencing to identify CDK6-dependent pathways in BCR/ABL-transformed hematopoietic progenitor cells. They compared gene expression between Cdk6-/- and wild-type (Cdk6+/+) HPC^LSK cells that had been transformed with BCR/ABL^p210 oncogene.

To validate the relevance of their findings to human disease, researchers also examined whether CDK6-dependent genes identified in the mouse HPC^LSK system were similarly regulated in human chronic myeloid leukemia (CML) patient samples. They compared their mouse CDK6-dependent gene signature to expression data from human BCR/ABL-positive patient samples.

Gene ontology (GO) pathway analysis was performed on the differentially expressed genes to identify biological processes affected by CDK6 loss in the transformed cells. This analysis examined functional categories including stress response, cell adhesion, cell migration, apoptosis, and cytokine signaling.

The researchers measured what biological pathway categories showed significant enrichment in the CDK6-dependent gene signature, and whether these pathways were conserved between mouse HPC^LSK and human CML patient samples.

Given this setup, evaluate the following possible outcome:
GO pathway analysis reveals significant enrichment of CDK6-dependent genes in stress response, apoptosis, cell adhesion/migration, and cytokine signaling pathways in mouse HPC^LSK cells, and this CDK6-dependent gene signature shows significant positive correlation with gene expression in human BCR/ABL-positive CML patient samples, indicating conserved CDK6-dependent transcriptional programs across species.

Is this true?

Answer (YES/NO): YES